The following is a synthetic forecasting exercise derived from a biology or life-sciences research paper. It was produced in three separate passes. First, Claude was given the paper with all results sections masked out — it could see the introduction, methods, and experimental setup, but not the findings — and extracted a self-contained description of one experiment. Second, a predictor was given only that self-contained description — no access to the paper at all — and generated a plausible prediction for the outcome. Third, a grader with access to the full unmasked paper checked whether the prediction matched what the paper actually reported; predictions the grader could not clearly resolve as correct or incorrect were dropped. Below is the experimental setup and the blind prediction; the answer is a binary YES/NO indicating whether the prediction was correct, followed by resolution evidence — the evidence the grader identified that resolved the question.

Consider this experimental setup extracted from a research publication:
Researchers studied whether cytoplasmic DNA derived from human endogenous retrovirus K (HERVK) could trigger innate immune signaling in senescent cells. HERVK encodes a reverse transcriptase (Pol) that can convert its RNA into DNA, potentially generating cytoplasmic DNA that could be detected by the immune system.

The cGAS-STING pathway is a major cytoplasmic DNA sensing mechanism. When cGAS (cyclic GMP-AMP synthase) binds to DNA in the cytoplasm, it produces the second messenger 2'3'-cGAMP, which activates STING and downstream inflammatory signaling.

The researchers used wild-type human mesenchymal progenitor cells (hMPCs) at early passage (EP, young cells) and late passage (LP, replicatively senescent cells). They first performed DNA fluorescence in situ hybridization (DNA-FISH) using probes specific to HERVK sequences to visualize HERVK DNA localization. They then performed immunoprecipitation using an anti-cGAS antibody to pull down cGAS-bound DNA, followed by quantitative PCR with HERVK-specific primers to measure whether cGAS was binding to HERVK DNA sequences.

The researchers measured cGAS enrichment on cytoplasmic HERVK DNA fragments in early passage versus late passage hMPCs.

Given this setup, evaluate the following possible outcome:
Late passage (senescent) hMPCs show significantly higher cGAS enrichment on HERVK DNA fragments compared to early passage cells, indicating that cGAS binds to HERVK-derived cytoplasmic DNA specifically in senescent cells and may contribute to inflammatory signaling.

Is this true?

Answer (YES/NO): YES